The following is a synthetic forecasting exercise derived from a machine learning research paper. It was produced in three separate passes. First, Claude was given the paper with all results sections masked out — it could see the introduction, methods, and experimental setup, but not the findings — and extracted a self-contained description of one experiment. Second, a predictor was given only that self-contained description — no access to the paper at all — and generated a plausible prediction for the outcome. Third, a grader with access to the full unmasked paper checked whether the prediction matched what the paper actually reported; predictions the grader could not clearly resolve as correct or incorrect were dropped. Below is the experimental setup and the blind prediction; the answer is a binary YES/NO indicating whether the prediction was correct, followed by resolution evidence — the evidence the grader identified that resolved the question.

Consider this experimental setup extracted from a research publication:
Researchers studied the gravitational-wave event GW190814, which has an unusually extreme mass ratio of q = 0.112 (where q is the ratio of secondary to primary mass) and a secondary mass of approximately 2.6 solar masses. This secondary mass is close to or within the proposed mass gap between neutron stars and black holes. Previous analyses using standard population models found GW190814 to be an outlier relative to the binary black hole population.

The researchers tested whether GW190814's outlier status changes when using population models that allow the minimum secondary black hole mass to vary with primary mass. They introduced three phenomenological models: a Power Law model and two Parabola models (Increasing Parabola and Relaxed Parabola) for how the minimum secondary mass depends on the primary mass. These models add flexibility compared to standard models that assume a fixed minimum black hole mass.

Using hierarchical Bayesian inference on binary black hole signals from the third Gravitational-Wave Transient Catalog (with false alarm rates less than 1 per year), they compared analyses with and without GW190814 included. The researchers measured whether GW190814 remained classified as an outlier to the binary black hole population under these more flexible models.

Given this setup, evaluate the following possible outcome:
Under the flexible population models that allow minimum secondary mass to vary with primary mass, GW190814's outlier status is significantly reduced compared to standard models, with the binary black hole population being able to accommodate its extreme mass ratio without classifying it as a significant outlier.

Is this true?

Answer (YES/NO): NO